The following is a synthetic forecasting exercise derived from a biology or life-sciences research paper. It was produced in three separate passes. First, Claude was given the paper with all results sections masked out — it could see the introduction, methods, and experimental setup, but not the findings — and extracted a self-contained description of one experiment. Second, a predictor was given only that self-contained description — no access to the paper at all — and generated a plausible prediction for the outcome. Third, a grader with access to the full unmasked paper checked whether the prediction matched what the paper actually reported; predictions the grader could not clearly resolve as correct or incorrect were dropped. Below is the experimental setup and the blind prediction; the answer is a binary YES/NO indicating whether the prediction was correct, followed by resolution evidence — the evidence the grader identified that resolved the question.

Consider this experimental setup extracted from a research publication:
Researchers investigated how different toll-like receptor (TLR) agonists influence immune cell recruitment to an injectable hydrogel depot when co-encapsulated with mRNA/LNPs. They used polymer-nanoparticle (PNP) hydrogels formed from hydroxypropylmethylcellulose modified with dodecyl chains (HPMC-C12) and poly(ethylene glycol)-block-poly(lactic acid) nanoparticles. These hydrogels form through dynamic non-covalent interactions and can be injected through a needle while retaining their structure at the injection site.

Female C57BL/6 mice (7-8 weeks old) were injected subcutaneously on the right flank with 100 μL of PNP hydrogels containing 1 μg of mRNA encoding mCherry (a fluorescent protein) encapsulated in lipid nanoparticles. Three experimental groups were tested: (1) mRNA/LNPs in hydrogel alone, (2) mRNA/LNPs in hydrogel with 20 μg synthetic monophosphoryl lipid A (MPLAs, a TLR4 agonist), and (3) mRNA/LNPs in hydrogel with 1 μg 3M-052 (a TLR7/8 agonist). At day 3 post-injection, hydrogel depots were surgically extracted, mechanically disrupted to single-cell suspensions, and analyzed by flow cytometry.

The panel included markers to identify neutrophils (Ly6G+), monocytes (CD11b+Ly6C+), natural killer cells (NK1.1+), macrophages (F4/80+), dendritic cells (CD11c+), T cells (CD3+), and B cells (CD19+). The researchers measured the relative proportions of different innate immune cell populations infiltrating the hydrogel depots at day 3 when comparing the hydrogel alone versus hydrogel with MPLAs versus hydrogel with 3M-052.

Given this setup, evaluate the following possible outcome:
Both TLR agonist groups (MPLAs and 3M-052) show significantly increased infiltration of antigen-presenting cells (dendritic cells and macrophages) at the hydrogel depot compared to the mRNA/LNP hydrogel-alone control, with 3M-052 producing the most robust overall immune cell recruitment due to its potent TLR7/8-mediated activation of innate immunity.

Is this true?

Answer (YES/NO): NO